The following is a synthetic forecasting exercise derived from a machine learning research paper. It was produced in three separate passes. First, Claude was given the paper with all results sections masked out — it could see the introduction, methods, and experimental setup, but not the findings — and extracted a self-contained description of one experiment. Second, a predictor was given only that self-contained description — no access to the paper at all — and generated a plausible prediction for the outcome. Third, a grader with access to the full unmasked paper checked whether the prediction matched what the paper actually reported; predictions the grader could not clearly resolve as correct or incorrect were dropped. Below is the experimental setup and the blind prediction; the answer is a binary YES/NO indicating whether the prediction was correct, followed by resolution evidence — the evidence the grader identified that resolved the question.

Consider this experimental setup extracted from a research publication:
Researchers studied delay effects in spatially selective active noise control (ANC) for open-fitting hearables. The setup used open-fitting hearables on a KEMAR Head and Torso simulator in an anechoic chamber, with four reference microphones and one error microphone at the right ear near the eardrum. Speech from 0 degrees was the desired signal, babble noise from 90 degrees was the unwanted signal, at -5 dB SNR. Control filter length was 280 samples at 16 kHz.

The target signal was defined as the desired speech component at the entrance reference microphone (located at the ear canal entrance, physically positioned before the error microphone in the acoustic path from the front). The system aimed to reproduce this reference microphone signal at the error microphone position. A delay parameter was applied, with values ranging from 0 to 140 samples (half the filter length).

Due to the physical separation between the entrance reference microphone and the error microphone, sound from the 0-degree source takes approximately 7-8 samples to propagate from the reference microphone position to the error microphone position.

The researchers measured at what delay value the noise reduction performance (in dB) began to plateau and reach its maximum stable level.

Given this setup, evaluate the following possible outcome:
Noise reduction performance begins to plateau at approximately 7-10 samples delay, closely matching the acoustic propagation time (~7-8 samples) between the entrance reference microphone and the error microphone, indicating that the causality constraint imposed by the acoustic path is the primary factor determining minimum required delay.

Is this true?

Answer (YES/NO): NO